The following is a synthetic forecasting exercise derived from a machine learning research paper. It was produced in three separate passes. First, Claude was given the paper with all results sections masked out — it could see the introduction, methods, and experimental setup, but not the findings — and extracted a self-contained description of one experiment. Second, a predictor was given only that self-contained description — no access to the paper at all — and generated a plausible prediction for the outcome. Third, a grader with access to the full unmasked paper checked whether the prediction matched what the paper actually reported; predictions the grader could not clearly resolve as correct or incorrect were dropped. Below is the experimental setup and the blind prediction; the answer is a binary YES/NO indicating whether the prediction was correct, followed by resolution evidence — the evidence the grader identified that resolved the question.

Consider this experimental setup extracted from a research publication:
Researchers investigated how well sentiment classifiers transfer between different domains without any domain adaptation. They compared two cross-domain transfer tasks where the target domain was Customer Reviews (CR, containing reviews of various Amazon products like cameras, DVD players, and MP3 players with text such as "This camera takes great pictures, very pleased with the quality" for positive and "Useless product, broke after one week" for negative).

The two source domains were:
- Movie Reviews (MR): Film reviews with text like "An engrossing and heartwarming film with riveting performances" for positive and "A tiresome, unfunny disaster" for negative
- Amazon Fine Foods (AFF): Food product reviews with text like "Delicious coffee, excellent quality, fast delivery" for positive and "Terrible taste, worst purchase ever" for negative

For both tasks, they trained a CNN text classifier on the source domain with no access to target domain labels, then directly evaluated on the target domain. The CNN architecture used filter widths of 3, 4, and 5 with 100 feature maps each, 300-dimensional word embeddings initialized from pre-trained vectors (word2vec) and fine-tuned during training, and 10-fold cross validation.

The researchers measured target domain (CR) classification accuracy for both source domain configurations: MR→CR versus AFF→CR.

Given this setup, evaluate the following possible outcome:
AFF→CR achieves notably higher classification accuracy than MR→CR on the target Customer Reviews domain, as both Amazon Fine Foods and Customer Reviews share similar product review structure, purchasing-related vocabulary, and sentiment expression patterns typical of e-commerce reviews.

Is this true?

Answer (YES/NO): YES